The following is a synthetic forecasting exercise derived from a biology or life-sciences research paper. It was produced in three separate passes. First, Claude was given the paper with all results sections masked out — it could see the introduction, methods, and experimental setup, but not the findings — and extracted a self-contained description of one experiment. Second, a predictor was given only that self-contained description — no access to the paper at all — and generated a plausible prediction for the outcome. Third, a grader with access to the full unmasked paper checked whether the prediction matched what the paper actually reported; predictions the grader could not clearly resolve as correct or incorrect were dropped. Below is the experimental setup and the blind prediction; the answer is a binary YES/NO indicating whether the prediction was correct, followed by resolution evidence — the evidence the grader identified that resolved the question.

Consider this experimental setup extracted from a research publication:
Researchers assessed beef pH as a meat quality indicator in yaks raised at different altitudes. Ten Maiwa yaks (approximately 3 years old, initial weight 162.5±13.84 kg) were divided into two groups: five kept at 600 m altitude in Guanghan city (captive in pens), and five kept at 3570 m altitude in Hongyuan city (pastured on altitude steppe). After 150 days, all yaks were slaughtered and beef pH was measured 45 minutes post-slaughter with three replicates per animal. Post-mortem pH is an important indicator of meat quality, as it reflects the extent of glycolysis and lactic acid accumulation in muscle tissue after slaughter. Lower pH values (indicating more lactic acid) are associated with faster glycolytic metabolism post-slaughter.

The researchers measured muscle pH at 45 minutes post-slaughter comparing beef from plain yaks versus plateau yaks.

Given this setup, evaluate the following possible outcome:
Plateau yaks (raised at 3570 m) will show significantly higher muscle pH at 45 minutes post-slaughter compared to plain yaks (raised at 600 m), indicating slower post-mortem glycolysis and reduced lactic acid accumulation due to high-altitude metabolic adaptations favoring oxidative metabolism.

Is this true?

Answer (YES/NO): NO